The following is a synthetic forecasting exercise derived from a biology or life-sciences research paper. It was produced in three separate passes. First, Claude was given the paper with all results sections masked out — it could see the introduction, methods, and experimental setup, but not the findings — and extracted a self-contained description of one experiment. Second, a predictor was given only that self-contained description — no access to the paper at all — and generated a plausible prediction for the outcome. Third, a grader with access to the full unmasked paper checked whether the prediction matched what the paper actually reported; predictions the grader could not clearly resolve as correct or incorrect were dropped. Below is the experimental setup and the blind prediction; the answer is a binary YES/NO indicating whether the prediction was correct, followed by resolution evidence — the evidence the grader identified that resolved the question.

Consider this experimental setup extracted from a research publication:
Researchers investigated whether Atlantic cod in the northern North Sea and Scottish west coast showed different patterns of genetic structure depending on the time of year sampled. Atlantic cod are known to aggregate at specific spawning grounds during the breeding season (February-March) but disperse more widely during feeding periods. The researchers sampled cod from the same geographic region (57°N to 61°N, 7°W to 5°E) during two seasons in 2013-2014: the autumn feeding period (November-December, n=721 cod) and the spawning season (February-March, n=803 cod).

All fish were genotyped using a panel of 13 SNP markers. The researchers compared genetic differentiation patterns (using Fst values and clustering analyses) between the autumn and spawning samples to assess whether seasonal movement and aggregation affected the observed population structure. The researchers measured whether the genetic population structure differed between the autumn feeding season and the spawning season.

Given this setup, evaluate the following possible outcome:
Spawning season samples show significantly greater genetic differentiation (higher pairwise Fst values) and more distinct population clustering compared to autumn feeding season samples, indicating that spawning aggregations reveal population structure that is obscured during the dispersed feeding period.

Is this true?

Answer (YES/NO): NO